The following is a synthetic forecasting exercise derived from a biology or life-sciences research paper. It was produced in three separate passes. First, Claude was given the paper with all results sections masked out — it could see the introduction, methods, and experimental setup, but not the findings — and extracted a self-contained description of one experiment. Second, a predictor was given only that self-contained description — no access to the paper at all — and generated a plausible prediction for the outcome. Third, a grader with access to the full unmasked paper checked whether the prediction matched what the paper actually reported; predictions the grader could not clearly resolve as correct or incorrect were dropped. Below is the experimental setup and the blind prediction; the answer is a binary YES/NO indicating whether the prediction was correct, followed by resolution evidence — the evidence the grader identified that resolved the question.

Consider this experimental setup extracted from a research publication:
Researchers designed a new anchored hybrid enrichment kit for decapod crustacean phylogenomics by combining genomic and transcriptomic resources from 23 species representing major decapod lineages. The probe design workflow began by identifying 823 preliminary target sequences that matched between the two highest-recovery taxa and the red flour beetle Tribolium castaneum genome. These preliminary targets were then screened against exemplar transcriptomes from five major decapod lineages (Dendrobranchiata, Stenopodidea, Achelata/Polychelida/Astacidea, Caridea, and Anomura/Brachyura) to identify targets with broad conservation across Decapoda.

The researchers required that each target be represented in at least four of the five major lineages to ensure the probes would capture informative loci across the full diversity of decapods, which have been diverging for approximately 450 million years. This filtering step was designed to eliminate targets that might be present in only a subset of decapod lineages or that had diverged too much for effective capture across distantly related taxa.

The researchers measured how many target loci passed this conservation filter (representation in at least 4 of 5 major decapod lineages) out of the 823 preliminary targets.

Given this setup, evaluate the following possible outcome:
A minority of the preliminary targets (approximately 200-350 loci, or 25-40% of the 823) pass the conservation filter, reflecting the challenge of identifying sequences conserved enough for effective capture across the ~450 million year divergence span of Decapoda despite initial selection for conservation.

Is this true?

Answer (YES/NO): NO